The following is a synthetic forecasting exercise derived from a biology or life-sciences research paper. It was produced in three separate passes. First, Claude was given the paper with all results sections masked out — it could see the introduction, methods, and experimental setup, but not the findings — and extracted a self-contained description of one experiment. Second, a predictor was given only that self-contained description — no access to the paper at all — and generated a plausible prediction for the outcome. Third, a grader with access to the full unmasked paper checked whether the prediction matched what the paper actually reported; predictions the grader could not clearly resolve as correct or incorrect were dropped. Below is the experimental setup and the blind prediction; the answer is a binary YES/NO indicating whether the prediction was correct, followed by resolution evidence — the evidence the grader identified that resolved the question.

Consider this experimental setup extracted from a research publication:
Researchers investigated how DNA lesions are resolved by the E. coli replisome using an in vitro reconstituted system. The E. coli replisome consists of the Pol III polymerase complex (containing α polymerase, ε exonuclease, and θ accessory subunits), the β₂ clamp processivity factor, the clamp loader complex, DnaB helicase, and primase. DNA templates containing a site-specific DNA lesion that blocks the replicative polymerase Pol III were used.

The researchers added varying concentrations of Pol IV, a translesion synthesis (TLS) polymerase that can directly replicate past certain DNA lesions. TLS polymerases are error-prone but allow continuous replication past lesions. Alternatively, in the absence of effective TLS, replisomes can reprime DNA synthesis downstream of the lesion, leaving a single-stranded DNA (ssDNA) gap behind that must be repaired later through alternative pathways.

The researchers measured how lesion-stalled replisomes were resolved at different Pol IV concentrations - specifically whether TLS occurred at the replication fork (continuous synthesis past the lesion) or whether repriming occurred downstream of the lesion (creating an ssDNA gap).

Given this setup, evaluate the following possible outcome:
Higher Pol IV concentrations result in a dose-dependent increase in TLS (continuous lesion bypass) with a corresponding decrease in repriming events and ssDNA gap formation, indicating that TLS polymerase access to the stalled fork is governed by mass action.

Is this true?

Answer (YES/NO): YES